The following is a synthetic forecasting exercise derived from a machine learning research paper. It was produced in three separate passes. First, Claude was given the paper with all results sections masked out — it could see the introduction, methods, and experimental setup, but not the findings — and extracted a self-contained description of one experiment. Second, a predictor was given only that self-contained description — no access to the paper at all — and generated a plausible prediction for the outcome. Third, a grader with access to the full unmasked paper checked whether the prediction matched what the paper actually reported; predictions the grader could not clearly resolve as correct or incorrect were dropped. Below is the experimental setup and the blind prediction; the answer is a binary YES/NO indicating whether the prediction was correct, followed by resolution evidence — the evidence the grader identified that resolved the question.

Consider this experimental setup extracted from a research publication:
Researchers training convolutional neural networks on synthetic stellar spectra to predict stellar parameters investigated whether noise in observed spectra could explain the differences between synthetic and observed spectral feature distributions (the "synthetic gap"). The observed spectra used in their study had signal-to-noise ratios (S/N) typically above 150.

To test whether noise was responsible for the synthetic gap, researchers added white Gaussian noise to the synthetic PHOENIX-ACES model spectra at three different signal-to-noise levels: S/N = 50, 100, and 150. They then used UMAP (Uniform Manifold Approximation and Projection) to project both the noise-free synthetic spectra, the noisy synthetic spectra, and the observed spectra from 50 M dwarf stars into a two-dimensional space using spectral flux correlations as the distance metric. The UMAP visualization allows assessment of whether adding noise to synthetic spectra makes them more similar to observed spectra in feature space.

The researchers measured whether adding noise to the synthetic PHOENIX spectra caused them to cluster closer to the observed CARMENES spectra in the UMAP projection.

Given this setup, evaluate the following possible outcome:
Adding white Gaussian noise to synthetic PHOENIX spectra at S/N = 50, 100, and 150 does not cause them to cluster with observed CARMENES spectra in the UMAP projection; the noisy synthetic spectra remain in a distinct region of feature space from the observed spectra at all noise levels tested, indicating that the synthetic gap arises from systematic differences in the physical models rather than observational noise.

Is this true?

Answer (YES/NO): YES